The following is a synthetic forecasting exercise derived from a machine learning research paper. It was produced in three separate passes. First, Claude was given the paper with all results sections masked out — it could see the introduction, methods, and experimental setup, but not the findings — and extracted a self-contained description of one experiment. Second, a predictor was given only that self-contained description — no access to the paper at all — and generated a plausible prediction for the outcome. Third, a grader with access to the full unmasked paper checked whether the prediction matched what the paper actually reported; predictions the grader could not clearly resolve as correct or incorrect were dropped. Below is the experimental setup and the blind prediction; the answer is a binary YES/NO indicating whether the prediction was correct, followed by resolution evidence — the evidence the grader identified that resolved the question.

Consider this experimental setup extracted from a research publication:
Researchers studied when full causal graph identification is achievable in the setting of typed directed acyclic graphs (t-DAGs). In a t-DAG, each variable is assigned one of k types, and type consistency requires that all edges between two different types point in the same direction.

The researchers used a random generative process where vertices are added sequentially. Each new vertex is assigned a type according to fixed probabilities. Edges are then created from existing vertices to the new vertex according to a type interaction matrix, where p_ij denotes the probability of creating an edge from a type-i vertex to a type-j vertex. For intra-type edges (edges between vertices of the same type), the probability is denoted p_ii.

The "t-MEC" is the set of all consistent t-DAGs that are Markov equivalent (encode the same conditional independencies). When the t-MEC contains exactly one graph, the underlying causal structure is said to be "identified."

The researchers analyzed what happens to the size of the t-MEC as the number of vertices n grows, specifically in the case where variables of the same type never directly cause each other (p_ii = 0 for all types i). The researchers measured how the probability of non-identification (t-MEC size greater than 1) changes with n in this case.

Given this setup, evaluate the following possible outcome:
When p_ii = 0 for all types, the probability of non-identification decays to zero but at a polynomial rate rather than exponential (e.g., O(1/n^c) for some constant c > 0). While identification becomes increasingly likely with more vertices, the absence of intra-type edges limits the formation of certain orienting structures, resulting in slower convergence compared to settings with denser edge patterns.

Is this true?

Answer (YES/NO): NO